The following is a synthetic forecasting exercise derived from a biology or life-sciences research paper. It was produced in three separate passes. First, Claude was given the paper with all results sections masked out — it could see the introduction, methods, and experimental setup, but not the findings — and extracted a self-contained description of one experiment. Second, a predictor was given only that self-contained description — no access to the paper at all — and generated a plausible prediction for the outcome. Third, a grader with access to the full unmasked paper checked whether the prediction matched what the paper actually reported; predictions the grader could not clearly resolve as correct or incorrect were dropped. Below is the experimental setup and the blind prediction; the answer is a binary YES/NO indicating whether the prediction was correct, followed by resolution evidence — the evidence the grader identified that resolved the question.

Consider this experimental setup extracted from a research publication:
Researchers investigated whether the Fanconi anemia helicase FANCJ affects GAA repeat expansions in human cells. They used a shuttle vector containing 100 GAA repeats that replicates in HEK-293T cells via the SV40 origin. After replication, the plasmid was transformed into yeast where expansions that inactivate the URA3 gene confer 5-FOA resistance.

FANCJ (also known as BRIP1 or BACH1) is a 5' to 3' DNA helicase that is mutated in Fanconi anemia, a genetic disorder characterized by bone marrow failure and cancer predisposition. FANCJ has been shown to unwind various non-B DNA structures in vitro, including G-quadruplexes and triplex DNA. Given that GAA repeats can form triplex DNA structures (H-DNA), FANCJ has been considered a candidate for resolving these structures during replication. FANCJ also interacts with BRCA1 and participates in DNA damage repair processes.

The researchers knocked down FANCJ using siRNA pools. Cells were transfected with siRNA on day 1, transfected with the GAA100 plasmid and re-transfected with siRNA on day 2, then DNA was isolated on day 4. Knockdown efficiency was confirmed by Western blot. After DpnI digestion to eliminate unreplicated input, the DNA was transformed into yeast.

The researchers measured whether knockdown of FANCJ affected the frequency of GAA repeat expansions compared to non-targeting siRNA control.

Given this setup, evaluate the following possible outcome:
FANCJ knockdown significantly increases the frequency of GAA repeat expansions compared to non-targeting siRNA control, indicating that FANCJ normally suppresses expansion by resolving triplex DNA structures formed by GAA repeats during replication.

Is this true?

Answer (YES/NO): NO